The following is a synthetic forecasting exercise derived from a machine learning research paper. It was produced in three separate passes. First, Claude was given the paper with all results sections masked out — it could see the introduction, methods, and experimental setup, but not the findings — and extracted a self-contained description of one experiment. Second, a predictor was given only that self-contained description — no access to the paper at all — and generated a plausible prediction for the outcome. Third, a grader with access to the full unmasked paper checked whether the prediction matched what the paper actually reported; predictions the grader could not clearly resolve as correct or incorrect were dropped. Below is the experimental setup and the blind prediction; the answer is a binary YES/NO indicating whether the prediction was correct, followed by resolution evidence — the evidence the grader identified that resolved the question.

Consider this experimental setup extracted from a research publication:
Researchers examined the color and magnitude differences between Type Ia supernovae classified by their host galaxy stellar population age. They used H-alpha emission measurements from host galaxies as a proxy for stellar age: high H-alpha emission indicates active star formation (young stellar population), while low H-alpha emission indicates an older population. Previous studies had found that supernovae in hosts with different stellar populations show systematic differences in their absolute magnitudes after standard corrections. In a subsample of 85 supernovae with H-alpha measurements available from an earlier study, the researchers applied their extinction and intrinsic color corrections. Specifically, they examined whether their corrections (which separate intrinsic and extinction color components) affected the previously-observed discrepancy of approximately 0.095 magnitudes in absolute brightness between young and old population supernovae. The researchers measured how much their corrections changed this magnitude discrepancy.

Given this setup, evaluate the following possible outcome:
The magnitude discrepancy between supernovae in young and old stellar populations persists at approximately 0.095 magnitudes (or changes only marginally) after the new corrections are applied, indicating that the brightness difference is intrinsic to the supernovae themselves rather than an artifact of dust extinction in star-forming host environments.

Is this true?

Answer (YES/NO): YES